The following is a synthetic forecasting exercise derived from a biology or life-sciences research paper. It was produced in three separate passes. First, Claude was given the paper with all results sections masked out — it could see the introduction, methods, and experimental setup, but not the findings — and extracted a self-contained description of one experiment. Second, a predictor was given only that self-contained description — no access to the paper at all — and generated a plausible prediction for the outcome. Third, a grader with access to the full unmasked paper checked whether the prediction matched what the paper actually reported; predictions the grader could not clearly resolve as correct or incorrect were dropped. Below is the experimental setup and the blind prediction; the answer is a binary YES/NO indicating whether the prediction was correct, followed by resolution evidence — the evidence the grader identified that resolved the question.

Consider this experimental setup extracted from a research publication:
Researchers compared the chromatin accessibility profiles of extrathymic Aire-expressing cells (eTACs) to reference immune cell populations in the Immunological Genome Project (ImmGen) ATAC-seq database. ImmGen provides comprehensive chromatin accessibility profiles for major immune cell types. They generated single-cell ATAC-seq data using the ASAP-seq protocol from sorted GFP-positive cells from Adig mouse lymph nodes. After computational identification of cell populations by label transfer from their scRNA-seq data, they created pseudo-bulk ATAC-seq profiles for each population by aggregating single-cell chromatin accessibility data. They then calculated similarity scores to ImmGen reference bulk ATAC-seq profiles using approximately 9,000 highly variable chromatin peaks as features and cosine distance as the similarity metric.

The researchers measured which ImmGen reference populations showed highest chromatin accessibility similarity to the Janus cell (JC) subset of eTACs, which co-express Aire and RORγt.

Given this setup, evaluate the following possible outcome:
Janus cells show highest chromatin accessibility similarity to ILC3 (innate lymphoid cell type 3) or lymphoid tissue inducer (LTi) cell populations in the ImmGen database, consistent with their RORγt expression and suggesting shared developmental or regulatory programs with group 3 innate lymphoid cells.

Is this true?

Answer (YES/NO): NO